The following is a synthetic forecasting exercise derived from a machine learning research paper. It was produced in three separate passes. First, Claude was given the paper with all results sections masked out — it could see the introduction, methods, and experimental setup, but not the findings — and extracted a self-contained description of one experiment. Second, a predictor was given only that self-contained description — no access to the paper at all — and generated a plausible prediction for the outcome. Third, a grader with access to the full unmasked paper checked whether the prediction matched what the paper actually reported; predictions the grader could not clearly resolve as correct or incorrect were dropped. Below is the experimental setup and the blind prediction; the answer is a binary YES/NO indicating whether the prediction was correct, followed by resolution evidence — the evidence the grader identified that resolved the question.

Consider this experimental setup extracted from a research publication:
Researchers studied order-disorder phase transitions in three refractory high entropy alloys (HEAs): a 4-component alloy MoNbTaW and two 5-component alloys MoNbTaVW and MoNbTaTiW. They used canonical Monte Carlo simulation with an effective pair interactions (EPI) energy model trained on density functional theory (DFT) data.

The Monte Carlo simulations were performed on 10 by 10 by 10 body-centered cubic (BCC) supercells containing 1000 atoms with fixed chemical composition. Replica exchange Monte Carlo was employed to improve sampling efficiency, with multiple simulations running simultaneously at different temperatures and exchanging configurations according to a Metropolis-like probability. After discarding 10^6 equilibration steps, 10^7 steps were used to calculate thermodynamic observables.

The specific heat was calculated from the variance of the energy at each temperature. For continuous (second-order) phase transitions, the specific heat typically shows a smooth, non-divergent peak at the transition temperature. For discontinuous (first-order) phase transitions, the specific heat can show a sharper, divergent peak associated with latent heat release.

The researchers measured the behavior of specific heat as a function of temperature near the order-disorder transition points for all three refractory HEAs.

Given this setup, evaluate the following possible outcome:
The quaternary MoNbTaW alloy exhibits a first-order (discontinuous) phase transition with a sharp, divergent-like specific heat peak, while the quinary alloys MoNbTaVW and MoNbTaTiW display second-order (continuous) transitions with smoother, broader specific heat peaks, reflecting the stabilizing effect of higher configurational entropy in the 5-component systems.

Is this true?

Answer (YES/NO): NO